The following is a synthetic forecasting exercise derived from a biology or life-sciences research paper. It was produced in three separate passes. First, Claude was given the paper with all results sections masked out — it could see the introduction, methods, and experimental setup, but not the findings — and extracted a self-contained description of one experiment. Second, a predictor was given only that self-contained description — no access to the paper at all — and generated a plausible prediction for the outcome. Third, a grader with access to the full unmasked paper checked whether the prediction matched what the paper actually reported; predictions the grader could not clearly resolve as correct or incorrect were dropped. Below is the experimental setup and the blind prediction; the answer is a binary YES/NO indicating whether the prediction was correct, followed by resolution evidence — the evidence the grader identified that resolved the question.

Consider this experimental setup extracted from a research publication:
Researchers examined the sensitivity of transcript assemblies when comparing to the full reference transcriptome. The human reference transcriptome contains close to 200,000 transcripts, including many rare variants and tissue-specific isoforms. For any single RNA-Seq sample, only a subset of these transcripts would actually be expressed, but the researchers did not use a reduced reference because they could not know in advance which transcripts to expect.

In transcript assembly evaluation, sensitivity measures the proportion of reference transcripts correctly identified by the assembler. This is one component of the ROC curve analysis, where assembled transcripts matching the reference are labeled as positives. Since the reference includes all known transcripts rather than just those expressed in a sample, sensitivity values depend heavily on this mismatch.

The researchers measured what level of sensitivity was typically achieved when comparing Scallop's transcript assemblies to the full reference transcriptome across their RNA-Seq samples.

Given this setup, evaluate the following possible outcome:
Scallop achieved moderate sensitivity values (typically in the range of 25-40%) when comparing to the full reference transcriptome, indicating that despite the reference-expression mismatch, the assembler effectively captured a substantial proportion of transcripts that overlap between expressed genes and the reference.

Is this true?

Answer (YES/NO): NO